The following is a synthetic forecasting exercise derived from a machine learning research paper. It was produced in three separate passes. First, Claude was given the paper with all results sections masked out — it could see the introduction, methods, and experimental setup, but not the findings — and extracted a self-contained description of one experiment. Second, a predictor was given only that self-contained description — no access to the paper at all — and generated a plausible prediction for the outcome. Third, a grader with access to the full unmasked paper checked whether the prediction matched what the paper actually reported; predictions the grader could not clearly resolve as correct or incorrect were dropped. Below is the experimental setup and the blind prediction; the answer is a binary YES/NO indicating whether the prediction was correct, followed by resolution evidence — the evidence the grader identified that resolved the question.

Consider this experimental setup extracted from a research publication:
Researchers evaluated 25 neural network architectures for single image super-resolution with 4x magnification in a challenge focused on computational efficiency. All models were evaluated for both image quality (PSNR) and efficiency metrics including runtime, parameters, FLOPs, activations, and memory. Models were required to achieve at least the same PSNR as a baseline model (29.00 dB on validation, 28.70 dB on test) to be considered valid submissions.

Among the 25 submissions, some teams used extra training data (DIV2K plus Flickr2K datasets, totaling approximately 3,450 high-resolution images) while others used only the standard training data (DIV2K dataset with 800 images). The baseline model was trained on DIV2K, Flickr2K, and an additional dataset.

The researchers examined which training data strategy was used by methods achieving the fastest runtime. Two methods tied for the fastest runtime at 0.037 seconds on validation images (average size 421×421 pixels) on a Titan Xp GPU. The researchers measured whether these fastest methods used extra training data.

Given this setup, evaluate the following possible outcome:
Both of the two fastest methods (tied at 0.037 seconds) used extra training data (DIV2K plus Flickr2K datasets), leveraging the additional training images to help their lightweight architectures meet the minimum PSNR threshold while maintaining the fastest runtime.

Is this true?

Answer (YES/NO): YES